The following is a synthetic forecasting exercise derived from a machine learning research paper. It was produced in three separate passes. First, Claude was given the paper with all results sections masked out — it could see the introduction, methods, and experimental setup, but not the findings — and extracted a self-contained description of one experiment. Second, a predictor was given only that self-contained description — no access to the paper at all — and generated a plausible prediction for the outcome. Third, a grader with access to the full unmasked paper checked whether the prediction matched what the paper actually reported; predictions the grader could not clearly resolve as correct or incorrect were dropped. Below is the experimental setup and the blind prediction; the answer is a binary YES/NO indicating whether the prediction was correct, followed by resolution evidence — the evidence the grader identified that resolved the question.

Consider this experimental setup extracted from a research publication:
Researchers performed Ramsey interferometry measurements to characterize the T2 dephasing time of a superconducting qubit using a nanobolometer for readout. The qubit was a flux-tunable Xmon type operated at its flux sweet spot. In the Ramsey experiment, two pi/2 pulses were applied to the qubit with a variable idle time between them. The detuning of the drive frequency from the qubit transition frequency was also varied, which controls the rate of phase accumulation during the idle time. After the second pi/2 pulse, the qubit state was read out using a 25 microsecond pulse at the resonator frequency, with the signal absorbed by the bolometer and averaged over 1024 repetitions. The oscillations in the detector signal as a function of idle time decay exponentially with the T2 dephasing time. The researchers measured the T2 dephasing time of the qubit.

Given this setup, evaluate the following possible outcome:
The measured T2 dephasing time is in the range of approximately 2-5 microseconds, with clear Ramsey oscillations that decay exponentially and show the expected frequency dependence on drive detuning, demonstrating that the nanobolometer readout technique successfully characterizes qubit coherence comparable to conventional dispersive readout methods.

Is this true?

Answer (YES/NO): NO